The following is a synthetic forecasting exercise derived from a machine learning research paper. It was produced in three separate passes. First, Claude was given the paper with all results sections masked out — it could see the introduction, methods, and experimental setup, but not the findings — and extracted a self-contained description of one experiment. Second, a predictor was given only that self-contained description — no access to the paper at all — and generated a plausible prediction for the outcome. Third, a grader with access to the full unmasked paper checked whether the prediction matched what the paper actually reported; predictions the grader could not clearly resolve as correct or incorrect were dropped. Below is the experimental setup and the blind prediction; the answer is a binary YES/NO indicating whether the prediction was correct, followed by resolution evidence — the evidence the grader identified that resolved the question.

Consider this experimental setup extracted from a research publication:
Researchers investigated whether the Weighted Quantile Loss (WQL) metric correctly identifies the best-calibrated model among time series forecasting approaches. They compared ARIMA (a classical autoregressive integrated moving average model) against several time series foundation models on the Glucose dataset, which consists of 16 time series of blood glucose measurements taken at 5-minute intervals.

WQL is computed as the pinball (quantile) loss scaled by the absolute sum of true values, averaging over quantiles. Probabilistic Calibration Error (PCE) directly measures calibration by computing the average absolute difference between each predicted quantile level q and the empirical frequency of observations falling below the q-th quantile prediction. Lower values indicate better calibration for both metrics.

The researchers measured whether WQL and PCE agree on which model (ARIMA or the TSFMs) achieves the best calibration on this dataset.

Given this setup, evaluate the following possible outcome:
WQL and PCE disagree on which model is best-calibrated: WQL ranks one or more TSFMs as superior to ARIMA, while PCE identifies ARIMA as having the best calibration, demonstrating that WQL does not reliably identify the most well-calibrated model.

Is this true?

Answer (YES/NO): NO